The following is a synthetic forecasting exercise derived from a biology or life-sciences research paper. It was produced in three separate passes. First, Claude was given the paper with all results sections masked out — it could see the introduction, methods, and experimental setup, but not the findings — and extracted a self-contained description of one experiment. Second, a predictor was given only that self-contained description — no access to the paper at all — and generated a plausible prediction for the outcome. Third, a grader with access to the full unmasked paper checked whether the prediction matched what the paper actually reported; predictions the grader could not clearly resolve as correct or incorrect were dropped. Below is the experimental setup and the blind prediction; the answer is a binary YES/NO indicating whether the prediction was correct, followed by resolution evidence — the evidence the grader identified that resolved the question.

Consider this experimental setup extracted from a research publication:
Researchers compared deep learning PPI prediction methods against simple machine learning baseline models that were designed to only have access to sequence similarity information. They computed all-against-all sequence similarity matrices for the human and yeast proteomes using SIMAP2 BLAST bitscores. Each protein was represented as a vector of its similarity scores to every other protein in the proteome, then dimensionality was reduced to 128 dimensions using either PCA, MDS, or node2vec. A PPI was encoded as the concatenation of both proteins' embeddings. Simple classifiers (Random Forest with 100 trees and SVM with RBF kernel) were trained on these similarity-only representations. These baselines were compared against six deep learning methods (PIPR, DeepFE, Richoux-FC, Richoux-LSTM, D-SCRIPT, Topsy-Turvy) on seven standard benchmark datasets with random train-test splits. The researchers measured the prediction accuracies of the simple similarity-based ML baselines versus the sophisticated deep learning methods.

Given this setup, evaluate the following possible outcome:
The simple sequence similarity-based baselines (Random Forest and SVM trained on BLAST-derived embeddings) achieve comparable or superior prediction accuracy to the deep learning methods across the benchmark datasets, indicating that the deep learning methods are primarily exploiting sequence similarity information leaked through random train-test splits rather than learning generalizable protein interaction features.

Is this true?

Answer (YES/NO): YES